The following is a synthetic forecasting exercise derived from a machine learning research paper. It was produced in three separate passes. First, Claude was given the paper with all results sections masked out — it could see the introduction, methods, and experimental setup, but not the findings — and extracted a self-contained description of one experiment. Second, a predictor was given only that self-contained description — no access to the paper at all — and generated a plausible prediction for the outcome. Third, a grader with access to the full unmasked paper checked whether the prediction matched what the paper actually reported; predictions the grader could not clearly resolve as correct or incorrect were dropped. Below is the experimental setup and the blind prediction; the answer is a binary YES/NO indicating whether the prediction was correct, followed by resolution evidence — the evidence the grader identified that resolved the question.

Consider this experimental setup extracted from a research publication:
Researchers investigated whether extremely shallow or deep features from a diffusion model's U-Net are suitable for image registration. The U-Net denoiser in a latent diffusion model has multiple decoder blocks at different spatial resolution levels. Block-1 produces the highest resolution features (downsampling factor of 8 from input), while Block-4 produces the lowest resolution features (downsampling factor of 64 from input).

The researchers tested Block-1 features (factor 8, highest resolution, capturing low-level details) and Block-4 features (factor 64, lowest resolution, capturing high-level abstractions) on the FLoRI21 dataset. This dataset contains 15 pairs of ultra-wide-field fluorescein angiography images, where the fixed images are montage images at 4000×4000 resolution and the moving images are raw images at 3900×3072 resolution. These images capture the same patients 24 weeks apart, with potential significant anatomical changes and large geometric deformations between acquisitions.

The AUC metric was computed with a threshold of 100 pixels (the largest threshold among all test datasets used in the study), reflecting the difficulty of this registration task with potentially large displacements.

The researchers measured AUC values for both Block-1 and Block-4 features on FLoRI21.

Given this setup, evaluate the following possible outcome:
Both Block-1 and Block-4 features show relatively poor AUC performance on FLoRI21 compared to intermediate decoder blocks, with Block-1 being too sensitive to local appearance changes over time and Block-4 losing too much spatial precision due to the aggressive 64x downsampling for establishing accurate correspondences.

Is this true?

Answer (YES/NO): YES